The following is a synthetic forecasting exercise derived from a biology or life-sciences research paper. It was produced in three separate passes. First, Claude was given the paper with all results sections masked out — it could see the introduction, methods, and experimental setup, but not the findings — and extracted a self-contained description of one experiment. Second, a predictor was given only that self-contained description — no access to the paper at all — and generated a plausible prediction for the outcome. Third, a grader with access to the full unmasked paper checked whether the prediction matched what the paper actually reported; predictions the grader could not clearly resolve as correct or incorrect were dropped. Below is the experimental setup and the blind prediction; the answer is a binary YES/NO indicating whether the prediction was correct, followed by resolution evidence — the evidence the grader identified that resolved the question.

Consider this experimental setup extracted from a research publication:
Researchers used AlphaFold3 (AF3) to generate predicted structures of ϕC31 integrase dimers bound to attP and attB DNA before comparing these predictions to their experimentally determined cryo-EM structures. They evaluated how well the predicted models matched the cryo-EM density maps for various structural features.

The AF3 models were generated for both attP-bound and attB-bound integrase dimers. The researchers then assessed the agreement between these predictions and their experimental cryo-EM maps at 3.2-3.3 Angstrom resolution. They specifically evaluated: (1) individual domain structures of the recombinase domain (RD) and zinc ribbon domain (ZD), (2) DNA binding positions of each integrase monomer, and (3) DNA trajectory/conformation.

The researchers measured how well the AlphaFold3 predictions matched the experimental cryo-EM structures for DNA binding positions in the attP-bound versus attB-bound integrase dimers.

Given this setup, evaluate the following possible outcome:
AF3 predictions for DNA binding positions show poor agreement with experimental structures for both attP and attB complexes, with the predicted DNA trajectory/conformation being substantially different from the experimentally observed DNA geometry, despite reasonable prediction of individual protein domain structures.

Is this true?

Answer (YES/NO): NO